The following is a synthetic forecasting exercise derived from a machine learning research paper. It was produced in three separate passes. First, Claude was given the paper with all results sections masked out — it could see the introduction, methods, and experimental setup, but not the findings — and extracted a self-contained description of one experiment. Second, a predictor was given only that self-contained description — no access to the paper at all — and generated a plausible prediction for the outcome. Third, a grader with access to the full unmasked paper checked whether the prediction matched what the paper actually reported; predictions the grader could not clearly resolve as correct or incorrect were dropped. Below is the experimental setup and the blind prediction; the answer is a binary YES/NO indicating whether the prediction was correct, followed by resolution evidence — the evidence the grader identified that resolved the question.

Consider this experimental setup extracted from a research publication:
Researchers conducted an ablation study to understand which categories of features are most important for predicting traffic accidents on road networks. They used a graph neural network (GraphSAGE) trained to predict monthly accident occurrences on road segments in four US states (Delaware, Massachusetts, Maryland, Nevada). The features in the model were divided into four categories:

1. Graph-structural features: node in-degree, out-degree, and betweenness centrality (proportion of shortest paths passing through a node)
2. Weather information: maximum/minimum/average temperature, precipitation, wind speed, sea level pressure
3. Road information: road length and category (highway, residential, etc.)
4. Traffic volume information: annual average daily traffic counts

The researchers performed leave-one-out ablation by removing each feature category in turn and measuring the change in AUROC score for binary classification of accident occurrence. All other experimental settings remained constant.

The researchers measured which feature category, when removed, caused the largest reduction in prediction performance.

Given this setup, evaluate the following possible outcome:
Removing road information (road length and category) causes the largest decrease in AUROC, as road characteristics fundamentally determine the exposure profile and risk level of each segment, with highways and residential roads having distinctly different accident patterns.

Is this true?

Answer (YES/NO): NO